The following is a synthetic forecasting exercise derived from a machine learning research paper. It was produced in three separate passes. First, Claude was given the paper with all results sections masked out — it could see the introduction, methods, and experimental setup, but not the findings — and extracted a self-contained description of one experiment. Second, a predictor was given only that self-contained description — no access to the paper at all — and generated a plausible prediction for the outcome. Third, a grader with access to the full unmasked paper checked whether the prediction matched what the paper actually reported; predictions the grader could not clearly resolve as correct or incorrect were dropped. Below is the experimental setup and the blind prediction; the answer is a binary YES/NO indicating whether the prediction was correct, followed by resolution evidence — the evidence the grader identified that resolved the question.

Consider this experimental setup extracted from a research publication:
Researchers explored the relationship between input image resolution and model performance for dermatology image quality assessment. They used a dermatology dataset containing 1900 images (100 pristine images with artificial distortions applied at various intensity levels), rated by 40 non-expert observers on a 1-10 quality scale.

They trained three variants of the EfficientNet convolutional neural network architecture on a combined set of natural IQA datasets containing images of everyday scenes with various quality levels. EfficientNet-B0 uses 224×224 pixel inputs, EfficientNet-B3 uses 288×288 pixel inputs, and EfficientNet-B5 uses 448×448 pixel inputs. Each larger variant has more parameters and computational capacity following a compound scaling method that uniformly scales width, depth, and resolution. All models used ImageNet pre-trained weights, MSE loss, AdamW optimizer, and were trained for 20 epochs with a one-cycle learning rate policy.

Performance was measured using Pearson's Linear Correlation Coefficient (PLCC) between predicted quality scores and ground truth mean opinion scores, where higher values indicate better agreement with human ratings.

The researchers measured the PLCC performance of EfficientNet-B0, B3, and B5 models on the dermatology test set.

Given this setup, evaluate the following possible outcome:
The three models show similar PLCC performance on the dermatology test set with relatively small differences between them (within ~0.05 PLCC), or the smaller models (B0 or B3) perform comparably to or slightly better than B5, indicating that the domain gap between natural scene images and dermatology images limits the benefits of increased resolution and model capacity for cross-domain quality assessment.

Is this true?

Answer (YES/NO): YES